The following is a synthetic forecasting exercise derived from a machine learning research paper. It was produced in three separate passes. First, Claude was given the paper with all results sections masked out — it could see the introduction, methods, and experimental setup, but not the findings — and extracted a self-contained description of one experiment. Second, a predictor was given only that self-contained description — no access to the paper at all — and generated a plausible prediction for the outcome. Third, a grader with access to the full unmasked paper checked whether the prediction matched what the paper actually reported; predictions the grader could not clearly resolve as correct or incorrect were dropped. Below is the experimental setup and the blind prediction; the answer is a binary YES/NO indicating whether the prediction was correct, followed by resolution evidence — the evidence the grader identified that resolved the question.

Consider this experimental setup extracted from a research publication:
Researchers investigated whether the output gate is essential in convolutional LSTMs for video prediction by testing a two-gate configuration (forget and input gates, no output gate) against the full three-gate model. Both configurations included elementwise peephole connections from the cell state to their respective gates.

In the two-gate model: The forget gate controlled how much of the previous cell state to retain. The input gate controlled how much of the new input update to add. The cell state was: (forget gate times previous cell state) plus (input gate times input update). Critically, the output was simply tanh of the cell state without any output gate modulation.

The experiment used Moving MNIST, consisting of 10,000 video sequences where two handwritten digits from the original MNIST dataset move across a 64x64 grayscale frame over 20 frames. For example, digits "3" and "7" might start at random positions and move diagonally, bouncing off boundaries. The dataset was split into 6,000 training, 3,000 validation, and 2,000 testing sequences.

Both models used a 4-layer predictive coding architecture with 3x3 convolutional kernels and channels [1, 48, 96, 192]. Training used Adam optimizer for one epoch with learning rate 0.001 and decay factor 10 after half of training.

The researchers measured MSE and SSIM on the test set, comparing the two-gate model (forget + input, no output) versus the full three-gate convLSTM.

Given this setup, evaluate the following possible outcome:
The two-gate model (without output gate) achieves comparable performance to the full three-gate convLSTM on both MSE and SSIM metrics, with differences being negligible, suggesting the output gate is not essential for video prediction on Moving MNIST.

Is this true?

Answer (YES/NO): NO